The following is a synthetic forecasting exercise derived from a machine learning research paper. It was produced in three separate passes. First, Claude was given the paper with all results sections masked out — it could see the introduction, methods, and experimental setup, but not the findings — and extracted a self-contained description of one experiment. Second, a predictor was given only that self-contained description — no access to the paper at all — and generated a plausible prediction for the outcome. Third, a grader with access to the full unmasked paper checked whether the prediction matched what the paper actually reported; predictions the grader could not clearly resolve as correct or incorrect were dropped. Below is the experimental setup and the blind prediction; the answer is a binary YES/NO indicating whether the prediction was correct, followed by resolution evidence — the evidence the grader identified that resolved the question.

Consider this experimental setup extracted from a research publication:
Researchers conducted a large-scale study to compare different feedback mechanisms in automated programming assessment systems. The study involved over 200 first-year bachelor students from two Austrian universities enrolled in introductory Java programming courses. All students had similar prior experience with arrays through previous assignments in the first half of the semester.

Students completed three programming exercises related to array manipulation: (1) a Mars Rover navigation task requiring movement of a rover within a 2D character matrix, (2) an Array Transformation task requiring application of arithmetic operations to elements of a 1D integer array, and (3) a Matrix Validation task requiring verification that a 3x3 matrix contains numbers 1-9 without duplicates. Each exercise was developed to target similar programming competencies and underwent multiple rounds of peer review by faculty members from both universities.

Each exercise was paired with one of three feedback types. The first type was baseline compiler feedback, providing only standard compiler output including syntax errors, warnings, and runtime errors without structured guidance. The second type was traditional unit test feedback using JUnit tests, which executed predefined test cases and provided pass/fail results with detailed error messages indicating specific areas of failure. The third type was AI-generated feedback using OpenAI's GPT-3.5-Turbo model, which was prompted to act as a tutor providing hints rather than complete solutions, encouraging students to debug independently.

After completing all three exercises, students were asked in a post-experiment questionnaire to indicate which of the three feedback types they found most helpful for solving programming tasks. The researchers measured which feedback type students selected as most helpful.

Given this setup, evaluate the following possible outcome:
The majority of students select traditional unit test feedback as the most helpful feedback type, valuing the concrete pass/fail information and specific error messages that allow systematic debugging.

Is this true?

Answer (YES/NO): YES